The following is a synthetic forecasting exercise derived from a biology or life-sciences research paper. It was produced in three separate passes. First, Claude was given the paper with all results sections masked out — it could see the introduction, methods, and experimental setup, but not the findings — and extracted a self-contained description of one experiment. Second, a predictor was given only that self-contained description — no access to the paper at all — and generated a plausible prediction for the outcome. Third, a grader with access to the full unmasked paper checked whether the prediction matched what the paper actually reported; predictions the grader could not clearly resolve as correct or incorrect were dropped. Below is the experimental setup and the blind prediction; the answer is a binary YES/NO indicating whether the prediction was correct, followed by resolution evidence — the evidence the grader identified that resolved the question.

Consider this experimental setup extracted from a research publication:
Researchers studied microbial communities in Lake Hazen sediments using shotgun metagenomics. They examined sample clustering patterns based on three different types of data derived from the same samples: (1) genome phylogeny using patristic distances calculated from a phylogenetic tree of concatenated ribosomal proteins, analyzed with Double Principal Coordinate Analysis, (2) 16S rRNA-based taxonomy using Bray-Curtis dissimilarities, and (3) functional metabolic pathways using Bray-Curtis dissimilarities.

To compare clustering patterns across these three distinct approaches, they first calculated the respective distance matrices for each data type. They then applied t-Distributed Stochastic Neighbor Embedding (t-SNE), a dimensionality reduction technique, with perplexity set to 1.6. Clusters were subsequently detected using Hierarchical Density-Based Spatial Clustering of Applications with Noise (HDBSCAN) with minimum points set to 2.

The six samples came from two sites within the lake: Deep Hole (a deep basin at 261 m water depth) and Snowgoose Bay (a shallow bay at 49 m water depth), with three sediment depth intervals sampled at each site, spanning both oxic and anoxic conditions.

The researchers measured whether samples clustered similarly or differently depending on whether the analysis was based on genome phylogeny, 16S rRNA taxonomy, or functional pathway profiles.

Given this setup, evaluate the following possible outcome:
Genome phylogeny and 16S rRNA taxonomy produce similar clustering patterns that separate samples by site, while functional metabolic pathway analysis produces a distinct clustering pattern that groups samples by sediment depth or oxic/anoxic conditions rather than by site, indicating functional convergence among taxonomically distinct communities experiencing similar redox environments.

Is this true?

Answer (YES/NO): NO